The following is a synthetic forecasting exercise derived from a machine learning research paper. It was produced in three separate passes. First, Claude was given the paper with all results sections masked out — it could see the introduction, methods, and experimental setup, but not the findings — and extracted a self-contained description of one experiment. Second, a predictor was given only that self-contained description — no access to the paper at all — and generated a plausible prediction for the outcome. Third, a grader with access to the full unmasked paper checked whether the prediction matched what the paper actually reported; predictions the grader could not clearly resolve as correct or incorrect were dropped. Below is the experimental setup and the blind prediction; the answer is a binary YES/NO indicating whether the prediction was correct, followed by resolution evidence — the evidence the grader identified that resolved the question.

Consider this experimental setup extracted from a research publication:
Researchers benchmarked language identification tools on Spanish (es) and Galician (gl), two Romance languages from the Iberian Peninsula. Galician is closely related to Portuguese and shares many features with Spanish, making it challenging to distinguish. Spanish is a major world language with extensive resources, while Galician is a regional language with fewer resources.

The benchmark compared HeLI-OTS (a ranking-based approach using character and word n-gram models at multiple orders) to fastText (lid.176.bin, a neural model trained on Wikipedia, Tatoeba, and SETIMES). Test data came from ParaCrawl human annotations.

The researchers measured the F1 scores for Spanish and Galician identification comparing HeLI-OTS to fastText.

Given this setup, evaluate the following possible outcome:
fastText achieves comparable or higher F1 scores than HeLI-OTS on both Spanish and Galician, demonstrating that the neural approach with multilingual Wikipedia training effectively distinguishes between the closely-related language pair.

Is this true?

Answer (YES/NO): NO